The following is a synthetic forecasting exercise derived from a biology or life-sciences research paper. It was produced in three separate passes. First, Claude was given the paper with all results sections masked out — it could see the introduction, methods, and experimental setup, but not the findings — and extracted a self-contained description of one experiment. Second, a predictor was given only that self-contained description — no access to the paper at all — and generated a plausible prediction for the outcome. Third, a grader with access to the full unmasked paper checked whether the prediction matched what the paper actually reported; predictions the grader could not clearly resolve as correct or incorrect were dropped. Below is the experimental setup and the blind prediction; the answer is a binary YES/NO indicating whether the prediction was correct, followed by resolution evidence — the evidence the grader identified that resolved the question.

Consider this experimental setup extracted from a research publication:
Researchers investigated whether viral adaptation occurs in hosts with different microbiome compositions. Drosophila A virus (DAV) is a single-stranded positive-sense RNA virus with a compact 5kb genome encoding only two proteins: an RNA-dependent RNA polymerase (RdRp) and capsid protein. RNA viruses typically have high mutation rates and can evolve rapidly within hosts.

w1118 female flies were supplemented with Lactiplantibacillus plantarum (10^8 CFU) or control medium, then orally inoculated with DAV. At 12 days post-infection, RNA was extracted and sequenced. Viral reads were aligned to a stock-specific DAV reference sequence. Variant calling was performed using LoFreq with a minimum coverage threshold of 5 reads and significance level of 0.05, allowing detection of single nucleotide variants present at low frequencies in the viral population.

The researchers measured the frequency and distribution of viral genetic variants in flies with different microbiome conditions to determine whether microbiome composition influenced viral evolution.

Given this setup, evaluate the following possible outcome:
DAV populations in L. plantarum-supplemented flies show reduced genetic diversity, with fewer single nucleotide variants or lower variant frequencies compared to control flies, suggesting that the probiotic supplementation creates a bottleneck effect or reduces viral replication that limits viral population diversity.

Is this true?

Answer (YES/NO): NO